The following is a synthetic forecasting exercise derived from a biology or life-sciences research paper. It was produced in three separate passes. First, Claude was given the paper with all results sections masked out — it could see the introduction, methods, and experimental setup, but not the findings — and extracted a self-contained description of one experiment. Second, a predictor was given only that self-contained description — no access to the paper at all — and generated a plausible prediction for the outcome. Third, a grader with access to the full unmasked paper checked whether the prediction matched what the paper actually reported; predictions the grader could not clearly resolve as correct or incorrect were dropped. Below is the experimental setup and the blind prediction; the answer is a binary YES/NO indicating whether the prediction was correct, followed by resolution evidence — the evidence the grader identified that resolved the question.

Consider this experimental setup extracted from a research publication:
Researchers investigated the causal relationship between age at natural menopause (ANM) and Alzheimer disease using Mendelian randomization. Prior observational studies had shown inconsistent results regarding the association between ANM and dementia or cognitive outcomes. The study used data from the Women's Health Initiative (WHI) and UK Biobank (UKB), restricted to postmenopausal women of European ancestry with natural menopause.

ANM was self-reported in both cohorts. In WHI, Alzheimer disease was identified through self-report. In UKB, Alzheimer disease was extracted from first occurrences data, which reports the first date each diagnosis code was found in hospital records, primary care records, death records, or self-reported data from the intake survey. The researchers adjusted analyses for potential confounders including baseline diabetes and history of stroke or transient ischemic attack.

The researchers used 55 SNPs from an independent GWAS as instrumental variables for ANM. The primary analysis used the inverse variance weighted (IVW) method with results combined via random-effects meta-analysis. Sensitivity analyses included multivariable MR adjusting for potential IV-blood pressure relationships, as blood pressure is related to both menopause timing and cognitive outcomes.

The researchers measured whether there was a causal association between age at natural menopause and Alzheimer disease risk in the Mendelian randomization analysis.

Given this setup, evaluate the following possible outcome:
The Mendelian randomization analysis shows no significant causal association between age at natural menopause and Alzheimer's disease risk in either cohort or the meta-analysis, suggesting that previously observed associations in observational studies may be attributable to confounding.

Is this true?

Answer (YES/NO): YES